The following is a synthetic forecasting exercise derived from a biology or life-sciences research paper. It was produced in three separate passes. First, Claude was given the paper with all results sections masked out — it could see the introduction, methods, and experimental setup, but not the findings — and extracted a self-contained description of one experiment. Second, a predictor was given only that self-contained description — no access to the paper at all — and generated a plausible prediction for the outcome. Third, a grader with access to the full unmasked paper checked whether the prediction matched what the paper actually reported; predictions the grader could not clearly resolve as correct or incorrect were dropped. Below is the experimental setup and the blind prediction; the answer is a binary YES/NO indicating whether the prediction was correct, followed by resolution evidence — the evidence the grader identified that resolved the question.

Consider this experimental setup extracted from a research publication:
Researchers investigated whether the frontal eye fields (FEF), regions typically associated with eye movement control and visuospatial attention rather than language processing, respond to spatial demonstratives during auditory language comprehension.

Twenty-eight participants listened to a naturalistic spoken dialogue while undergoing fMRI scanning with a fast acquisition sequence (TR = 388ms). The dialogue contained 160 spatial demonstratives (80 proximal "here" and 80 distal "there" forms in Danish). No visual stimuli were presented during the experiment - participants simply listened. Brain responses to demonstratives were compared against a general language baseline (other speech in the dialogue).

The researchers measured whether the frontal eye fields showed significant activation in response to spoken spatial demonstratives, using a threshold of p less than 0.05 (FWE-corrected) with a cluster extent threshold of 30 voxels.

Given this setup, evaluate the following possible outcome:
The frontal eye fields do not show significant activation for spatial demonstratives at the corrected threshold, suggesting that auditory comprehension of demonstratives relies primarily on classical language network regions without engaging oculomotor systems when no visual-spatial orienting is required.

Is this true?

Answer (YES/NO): NO